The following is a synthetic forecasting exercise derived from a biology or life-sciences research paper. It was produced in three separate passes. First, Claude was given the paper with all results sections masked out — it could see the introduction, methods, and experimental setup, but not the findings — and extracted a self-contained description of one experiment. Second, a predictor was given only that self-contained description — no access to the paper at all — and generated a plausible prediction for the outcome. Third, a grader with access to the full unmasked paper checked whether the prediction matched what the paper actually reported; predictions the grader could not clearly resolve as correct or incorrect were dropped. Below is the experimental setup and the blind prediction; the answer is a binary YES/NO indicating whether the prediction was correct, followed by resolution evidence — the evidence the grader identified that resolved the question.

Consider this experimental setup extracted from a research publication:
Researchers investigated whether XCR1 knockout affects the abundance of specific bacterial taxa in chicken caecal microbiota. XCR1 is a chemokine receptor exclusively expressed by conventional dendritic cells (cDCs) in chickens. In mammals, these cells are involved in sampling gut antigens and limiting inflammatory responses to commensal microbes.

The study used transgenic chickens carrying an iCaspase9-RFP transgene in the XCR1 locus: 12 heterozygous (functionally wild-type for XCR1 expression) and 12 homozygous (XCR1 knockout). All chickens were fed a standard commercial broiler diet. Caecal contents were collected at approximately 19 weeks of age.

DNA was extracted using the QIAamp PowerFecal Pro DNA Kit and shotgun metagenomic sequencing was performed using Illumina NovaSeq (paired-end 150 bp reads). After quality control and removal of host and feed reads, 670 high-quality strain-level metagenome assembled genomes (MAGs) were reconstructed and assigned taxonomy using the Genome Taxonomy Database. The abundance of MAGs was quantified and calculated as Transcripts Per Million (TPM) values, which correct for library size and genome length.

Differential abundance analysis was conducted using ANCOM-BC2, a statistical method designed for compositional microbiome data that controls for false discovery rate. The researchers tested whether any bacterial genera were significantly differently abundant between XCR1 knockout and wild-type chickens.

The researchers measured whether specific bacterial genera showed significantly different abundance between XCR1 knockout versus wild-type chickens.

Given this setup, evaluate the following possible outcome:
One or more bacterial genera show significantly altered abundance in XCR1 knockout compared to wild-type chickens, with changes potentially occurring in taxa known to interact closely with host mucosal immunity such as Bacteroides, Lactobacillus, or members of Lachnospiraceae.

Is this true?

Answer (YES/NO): NO